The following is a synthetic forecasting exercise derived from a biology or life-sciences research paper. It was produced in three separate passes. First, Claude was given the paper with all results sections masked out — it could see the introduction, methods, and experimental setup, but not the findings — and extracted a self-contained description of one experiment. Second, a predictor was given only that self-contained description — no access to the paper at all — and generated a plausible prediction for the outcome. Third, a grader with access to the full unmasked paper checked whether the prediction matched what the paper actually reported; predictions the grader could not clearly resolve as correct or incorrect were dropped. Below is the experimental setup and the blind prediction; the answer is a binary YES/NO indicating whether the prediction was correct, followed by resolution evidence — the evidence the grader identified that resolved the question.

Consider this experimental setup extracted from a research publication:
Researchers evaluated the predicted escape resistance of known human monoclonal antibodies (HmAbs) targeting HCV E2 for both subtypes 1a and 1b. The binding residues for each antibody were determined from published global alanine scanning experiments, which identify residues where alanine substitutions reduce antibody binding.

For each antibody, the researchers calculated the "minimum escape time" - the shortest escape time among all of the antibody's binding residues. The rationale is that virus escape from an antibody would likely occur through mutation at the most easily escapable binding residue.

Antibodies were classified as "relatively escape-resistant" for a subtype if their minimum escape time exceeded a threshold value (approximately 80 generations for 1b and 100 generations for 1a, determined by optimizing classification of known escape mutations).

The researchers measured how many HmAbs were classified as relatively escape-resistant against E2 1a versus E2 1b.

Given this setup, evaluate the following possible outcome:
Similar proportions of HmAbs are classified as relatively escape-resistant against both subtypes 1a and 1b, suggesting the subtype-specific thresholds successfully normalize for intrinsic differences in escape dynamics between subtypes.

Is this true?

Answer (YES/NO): NO